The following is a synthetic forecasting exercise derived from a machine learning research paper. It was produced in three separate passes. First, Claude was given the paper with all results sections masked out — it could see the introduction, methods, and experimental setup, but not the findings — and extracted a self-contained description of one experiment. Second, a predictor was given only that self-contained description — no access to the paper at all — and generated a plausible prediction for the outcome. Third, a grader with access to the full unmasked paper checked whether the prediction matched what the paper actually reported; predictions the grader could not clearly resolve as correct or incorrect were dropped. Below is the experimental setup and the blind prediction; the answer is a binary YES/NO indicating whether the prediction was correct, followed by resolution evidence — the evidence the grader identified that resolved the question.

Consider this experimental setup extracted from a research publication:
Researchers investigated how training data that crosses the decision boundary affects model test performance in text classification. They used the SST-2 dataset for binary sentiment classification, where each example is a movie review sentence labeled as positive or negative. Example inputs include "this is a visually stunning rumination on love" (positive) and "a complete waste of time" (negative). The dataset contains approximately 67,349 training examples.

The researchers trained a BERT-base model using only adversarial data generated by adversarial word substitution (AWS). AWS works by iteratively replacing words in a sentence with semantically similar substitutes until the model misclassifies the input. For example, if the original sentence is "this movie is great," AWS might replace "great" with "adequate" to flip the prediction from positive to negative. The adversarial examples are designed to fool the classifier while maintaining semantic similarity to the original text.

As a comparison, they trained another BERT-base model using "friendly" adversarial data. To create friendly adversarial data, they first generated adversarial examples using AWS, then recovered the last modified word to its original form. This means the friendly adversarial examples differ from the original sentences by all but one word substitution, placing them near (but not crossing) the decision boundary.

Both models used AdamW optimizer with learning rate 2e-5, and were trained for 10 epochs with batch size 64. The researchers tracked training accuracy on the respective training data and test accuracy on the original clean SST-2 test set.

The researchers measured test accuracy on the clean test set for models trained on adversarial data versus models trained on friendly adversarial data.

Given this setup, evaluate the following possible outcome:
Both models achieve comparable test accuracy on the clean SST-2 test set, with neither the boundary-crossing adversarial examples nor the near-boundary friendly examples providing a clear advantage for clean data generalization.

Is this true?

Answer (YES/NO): NO